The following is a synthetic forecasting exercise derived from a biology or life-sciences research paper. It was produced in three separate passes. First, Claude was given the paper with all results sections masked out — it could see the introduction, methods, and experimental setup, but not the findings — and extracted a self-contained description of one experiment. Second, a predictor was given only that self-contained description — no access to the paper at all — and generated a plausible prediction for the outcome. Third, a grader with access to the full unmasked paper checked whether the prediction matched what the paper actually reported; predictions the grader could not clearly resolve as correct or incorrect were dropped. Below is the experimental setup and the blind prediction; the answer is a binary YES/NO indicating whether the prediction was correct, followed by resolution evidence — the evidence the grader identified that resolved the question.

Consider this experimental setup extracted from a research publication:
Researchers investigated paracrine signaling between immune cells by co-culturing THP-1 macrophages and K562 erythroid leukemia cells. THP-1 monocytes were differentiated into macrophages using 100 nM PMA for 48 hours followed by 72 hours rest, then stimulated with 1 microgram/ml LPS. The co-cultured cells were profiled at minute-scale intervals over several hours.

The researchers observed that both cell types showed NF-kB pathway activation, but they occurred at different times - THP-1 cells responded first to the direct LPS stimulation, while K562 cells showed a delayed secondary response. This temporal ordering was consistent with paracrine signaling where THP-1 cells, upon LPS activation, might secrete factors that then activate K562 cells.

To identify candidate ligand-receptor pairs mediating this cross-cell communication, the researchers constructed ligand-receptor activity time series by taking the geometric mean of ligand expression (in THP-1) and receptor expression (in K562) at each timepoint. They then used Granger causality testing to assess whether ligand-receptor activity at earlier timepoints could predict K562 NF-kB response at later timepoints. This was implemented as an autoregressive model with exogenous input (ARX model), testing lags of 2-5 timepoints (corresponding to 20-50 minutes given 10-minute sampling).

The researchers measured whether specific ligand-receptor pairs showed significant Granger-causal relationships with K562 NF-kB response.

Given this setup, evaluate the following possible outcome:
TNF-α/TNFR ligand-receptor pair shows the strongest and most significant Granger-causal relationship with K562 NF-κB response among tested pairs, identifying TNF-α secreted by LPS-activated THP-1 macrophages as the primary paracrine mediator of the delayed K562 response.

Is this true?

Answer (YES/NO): YES